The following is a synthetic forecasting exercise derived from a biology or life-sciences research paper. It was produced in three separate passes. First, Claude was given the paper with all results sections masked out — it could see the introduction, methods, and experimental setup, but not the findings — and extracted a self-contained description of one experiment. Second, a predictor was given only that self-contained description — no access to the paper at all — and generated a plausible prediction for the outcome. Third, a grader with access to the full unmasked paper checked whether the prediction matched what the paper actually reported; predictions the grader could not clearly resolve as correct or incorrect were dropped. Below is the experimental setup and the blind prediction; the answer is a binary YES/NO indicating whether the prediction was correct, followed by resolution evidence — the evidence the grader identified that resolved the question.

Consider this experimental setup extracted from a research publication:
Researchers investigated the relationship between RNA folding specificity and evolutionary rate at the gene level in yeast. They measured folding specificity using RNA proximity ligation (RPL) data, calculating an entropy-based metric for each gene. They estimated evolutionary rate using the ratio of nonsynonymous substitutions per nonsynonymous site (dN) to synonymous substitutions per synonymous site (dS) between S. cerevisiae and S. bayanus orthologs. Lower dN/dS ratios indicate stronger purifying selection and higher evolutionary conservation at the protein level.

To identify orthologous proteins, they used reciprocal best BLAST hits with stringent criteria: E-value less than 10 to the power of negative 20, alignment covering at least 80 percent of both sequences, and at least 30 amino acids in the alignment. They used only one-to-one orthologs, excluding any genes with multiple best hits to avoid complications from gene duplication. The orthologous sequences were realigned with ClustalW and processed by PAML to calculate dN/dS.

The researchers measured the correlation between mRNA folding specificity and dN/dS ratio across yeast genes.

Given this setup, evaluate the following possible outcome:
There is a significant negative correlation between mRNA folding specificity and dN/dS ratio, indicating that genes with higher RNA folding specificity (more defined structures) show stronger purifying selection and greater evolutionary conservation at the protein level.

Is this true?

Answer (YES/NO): YES